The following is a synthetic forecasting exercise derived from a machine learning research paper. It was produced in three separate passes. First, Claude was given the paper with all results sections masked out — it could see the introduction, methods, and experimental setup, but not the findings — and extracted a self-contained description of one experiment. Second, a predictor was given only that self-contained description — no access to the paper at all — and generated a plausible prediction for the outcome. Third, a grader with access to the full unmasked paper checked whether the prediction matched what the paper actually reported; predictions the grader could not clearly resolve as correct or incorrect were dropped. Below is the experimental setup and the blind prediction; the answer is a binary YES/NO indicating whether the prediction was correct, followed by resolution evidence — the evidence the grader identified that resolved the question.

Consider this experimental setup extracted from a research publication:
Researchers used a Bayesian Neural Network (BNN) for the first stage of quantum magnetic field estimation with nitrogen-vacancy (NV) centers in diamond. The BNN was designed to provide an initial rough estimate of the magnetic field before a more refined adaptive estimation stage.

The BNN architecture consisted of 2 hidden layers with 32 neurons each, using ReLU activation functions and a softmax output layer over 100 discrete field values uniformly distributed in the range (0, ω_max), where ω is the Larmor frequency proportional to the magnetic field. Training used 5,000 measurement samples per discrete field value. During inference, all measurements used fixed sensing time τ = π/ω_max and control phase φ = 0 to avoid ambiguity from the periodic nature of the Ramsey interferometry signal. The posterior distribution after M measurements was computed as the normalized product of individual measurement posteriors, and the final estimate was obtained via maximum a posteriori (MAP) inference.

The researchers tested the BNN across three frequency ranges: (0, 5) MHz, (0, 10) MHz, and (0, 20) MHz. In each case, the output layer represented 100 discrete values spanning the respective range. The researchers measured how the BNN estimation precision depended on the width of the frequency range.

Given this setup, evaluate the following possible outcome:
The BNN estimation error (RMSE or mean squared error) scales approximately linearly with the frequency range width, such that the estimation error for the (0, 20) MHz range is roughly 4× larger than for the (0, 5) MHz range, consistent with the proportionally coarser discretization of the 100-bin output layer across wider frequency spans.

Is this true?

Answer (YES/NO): YES